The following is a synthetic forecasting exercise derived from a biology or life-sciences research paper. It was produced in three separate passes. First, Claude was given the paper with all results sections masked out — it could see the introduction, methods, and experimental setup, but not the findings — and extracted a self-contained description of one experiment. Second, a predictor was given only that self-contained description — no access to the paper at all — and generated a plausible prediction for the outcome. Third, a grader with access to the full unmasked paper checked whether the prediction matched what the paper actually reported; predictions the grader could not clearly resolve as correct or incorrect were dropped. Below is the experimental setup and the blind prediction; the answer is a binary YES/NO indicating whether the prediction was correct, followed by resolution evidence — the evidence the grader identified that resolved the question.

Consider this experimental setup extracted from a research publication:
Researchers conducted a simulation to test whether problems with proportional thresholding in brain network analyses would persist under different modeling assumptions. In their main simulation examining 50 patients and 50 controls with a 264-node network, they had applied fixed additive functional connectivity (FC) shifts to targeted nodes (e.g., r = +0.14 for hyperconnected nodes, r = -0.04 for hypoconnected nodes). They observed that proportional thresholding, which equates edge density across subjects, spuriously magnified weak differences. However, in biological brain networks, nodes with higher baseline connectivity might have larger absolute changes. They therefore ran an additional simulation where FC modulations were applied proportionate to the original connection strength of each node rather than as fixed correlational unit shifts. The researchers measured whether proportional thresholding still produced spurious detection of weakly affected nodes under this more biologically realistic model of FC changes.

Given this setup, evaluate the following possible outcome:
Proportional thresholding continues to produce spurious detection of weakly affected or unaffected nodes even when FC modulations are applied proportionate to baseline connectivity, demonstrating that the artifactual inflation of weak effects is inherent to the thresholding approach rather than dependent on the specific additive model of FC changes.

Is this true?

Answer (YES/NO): YES